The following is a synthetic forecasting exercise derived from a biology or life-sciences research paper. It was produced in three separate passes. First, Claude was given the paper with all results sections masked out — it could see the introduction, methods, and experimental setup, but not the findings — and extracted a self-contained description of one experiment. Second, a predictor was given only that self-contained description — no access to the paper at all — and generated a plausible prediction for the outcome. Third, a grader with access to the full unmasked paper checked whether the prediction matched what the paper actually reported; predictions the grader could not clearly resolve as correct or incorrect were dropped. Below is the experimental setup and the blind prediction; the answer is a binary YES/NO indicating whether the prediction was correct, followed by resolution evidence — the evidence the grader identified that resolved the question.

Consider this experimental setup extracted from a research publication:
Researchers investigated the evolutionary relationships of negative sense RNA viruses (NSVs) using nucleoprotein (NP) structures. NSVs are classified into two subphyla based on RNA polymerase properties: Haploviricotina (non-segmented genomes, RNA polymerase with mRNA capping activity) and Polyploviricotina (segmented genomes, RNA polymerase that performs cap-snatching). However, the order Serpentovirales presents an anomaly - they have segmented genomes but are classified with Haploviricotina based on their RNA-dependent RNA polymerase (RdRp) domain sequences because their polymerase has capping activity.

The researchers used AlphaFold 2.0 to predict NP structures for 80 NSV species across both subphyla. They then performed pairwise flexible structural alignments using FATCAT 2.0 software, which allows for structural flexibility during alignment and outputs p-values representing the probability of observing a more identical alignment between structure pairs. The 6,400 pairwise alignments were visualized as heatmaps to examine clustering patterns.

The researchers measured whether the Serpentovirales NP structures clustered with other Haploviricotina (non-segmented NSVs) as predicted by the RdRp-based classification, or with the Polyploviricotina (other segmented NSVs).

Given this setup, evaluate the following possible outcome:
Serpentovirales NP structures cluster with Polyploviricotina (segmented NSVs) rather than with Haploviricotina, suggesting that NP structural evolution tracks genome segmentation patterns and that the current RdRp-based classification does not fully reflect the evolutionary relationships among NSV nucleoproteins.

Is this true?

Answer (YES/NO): YES